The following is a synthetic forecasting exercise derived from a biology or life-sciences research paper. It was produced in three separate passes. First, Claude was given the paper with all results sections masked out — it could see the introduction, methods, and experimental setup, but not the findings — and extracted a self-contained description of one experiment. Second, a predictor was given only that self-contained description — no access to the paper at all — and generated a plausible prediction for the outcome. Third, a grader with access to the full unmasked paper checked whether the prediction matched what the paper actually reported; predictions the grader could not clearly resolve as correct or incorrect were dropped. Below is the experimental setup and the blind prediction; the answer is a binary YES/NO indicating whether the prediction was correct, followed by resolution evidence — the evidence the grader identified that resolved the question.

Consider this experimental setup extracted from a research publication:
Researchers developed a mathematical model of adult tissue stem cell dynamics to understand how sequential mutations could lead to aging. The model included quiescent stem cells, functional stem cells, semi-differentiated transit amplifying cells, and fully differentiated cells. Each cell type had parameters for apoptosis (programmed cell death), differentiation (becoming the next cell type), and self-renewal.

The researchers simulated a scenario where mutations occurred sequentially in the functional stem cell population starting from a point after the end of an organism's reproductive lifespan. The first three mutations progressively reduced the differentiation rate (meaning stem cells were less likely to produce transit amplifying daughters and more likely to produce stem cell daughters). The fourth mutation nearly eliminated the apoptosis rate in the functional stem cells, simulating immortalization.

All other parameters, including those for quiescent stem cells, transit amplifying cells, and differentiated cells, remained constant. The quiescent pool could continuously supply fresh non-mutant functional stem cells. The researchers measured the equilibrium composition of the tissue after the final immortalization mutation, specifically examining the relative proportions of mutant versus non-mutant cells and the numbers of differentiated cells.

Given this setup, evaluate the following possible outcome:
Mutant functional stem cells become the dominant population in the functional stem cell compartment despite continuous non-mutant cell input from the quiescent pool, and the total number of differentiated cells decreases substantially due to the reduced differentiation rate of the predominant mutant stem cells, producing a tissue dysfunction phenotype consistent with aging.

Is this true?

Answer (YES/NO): NO